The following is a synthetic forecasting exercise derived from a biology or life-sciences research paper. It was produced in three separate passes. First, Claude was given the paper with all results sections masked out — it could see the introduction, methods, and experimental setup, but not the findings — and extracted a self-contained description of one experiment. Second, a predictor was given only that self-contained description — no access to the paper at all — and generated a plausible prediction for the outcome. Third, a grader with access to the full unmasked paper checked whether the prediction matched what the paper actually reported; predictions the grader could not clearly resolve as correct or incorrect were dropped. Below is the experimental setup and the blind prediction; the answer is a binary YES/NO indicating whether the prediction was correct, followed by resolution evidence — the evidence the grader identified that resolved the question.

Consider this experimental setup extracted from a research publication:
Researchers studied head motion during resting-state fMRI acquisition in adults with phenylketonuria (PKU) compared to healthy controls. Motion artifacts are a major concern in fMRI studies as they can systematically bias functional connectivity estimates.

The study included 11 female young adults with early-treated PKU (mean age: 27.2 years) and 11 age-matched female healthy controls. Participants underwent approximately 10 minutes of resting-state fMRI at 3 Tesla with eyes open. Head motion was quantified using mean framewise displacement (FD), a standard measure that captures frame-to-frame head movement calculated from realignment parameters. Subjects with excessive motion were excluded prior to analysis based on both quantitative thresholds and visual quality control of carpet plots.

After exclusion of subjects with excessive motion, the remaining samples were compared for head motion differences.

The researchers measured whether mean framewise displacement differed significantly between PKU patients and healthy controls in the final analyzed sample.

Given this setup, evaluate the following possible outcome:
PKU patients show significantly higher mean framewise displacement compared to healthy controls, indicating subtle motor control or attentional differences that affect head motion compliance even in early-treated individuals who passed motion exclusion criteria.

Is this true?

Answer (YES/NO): NO